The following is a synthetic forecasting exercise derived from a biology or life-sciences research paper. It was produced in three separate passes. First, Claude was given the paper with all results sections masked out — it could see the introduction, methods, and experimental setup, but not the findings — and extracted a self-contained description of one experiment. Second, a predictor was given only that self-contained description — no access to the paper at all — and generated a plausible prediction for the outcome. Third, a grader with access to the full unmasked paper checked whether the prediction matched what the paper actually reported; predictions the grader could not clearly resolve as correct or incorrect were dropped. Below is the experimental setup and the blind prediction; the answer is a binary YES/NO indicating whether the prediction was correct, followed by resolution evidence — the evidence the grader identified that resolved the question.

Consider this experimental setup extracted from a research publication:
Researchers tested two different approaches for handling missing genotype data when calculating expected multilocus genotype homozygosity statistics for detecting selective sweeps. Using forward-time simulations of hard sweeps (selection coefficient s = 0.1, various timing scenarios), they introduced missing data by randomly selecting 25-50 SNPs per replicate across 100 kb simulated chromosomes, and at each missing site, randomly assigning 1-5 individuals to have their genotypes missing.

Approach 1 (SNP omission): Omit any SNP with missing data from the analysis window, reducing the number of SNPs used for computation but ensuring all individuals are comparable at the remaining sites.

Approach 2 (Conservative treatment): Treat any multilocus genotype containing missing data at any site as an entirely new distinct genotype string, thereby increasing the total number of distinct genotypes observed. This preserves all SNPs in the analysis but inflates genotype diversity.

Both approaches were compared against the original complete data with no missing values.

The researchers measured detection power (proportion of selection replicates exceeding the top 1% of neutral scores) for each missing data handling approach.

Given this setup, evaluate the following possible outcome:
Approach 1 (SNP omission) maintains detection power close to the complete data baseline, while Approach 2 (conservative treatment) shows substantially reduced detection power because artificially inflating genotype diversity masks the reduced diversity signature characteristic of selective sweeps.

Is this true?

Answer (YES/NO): NO